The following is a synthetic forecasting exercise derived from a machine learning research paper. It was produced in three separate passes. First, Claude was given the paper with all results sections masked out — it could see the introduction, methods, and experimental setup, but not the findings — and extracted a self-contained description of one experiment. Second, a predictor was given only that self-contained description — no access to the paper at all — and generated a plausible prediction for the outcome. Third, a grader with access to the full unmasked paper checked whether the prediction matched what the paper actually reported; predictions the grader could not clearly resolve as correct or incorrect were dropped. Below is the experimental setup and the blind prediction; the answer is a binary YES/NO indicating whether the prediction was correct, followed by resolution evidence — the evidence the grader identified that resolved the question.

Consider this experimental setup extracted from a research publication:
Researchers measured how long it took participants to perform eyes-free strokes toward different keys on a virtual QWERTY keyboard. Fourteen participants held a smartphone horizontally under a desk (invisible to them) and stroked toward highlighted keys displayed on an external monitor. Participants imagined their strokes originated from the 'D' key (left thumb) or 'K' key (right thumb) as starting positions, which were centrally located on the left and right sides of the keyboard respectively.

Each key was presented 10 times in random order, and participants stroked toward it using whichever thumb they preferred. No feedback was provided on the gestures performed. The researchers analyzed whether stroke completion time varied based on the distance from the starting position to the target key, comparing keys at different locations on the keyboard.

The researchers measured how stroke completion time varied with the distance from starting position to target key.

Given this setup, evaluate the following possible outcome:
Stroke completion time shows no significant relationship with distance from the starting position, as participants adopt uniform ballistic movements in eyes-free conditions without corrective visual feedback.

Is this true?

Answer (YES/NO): NO